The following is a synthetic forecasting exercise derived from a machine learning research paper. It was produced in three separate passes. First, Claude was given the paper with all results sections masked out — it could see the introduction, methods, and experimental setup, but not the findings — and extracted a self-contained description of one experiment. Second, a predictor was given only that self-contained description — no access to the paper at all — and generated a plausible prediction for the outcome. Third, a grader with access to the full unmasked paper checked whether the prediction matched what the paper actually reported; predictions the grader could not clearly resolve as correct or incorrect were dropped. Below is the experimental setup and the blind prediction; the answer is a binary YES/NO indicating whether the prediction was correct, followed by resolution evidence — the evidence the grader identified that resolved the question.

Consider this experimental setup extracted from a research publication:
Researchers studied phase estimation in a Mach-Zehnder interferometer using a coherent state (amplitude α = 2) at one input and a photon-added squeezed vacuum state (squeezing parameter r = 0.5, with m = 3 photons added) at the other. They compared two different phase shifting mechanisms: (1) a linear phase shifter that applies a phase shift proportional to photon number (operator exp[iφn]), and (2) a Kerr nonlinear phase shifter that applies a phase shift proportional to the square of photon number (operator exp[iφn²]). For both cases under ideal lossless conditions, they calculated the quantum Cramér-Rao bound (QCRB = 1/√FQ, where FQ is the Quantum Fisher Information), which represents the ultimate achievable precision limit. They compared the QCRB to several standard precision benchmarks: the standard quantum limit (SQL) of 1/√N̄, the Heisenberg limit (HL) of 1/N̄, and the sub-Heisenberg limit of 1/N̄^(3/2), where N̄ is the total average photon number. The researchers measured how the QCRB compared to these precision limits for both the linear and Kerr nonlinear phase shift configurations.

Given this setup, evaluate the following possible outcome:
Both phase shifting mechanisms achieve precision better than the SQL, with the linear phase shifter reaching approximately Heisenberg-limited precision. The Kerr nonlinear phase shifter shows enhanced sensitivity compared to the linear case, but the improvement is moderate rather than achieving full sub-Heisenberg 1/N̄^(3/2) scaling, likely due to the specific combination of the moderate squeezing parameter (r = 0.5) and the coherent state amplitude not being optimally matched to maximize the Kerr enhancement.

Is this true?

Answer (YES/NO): NO